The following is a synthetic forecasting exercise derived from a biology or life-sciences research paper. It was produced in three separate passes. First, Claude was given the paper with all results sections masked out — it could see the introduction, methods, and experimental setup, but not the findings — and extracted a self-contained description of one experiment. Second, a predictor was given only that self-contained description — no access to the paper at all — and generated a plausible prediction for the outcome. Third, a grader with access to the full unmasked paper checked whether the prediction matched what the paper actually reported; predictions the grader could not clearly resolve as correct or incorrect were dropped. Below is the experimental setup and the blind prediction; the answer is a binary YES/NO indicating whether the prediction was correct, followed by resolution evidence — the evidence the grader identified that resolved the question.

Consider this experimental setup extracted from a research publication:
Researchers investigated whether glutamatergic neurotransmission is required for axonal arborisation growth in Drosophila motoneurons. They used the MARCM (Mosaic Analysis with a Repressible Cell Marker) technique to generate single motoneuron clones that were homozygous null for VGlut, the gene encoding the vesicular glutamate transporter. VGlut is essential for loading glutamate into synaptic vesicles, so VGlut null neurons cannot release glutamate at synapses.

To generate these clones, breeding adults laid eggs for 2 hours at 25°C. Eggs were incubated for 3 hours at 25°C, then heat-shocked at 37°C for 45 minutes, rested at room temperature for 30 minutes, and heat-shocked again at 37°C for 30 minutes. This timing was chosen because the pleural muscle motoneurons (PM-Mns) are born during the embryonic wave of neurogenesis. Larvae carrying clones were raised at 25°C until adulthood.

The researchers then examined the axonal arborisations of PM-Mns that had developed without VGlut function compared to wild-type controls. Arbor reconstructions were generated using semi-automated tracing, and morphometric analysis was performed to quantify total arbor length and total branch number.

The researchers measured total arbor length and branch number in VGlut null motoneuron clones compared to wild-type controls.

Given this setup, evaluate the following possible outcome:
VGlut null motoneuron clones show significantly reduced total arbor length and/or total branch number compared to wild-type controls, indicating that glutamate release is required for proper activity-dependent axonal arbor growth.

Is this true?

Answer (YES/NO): NO